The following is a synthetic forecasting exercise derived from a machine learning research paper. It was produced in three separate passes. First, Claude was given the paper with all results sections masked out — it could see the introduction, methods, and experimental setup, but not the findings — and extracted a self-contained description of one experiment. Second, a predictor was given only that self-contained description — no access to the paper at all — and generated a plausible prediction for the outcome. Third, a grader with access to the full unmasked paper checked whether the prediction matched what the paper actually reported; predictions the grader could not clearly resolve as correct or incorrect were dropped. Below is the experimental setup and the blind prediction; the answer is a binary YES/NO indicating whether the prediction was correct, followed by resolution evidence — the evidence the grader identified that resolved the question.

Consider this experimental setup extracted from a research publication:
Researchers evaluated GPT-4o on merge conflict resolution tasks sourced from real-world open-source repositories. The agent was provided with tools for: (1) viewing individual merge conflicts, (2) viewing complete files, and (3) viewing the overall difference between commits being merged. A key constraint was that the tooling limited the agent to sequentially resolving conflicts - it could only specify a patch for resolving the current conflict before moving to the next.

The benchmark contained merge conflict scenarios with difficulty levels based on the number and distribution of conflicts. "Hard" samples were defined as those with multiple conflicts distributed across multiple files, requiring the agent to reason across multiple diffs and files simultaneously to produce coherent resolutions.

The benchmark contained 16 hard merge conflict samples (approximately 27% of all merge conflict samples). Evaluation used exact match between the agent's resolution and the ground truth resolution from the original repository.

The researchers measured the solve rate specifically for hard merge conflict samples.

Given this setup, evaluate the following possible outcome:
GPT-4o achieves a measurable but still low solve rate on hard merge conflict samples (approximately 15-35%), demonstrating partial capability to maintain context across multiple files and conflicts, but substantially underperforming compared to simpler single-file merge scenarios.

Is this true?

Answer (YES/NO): NO